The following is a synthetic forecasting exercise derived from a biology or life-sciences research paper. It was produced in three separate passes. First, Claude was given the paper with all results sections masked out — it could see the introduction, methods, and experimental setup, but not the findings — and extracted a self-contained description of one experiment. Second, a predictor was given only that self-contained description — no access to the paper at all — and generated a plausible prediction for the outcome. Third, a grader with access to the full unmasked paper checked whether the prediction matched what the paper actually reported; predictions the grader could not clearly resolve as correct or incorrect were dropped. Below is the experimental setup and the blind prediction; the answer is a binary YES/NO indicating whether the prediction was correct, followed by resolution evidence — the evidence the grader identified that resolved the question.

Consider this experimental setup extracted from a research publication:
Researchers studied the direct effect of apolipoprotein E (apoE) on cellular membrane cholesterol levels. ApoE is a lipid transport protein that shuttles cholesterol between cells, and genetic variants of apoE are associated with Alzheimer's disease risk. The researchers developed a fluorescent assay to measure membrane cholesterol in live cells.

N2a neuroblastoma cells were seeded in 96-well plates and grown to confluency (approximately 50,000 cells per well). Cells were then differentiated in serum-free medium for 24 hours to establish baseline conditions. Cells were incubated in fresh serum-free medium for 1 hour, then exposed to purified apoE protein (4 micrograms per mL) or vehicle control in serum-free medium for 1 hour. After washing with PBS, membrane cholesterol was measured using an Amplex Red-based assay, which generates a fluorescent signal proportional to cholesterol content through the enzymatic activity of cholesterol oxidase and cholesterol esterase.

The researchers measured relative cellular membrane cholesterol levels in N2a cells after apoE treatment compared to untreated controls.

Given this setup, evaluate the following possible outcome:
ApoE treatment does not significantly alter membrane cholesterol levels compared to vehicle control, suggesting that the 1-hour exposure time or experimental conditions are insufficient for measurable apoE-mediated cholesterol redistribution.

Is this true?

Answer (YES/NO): NO